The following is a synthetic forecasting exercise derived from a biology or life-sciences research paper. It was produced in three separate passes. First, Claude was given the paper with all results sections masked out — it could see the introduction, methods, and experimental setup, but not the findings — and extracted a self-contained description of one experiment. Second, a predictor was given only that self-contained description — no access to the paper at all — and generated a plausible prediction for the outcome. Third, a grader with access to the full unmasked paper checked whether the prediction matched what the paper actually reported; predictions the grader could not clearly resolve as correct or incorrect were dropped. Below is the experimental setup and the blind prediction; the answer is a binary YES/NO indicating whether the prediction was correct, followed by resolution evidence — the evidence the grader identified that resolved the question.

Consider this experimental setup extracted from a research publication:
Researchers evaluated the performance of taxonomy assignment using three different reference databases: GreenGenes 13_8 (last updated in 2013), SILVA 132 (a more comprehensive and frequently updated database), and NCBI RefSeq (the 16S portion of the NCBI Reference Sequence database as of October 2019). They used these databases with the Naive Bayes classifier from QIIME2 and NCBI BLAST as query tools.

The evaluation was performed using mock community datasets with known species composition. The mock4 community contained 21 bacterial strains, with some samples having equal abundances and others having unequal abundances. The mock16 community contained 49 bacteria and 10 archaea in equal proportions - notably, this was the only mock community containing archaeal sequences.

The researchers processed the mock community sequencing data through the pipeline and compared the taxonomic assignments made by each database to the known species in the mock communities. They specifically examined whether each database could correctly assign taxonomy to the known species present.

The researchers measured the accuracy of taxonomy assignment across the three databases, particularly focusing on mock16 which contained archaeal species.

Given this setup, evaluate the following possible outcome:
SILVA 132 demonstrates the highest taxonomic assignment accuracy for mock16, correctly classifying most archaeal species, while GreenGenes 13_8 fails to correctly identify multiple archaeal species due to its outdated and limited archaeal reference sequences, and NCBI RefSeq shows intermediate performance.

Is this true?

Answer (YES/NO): NO